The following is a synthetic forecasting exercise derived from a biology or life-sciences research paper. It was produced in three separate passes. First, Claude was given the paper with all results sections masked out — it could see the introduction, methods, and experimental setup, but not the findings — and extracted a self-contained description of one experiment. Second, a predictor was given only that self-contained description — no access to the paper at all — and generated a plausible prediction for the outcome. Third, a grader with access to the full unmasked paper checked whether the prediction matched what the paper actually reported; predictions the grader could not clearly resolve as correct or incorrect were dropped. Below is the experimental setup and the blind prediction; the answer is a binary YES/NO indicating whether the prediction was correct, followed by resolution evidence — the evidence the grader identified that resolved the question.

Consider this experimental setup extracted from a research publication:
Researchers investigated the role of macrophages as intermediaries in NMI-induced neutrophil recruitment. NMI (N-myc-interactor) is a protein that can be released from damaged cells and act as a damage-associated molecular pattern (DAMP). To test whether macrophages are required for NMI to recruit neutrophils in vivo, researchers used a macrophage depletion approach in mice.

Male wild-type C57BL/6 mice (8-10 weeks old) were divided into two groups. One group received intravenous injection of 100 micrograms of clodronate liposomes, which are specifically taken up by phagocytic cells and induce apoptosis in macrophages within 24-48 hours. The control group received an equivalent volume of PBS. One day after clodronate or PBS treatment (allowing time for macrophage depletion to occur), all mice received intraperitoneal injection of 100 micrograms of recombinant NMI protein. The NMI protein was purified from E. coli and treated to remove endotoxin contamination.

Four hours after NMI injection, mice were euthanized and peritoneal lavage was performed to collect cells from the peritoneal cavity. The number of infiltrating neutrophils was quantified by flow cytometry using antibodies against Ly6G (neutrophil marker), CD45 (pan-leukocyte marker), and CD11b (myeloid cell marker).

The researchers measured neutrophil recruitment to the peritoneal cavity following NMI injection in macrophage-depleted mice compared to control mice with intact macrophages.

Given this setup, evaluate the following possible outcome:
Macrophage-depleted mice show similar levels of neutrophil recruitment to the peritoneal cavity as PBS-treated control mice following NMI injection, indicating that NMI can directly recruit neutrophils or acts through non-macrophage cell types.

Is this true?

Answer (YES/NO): NO